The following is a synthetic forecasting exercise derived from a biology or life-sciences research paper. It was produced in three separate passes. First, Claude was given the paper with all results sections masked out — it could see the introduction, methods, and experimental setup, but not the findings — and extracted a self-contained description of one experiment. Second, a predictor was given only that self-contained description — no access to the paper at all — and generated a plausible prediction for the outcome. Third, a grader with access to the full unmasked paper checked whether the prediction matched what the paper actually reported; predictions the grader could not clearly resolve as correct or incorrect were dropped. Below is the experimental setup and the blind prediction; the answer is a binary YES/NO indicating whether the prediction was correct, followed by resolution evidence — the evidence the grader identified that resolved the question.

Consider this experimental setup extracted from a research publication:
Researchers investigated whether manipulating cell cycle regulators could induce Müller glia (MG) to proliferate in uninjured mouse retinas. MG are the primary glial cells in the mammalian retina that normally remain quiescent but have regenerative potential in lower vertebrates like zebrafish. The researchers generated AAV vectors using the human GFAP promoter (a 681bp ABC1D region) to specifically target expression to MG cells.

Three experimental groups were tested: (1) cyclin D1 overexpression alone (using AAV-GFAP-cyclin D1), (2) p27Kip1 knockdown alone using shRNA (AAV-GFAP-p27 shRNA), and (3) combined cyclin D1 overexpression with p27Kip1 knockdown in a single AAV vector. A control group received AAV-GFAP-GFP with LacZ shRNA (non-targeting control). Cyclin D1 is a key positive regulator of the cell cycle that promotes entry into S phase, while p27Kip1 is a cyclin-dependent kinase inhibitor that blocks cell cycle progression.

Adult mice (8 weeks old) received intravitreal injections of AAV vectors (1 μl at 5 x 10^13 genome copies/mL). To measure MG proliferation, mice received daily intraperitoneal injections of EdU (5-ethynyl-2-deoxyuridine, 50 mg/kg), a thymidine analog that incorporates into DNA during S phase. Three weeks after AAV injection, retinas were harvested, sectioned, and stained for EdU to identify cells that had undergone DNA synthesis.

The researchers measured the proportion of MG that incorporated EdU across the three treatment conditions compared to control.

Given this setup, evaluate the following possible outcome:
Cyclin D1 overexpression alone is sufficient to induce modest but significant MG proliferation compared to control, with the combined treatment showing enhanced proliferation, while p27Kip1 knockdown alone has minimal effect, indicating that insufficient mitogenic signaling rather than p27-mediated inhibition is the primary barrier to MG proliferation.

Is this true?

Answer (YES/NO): NO